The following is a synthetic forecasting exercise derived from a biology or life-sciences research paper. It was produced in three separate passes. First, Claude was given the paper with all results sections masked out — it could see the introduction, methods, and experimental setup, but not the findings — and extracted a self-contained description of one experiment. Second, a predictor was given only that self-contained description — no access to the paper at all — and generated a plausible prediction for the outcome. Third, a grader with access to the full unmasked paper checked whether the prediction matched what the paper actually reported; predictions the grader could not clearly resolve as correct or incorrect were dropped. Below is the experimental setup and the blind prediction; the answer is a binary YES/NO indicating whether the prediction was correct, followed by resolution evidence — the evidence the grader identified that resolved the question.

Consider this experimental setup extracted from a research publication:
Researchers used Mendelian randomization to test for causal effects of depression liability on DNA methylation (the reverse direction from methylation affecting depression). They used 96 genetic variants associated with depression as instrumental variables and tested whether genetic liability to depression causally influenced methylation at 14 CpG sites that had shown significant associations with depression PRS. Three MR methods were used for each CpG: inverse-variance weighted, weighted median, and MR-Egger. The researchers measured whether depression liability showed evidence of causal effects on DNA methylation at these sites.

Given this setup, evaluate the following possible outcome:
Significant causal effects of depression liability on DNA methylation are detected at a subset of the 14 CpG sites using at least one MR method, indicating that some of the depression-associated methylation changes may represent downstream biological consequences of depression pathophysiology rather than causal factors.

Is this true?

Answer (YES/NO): YES